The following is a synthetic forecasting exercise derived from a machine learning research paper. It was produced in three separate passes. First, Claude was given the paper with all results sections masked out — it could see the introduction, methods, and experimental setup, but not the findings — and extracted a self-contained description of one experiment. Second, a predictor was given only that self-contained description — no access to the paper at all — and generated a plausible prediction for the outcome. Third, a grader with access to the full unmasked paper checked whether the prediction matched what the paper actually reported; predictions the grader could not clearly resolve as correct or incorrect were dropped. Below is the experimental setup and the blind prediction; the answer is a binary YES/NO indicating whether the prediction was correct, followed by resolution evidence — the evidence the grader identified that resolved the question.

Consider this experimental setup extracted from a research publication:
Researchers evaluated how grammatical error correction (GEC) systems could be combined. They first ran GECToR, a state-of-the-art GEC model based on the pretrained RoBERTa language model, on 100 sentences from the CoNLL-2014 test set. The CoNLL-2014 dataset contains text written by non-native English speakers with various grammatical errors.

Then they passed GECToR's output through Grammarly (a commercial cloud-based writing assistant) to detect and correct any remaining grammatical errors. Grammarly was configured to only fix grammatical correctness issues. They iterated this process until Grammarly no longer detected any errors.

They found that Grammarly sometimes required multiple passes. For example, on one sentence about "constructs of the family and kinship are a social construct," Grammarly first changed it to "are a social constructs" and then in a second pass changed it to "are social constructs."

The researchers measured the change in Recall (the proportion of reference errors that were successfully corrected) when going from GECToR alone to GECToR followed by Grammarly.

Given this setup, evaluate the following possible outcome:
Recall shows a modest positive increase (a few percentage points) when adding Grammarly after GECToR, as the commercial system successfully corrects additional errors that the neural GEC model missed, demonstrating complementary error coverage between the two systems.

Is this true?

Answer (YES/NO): NO